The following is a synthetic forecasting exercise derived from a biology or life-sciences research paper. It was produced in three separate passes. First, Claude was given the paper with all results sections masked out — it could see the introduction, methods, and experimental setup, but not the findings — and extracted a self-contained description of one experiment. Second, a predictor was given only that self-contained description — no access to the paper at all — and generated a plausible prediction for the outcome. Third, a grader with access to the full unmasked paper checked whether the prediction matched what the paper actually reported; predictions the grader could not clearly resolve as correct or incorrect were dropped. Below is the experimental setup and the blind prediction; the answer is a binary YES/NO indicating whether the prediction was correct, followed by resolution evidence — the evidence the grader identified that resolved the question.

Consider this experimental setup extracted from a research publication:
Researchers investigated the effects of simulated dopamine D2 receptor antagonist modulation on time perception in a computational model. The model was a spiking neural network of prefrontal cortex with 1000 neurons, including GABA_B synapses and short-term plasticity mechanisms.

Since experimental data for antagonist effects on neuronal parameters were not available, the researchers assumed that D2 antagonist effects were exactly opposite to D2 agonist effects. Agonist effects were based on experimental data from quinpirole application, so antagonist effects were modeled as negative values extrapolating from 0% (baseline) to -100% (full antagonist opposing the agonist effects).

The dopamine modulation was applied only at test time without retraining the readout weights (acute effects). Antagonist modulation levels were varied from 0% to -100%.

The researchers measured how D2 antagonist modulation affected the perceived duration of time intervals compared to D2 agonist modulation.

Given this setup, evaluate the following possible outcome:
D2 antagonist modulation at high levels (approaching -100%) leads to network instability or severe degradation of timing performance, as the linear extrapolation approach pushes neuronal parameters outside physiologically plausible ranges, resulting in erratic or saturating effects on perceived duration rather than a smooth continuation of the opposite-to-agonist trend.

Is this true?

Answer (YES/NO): NO